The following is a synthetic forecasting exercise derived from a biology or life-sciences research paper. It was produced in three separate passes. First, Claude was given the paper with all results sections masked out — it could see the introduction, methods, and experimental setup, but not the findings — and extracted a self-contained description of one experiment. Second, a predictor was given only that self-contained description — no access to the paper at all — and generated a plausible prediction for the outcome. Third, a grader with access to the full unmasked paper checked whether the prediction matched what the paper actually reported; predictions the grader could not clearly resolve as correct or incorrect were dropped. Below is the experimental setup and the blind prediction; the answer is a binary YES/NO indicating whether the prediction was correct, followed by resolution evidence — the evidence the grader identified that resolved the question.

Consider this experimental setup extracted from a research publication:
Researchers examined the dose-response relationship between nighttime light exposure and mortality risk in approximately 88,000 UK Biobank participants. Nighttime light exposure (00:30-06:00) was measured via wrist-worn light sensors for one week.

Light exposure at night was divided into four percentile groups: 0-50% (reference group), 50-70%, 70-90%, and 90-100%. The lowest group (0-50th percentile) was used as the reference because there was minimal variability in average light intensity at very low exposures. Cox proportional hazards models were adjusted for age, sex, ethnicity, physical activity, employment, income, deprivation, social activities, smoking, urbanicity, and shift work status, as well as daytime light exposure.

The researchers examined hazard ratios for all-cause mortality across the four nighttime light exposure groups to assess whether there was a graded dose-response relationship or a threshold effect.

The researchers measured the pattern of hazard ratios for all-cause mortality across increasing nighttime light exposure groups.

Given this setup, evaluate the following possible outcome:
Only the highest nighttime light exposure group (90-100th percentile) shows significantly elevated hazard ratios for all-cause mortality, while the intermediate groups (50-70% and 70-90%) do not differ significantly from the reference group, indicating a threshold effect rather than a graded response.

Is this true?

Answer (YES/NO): NO